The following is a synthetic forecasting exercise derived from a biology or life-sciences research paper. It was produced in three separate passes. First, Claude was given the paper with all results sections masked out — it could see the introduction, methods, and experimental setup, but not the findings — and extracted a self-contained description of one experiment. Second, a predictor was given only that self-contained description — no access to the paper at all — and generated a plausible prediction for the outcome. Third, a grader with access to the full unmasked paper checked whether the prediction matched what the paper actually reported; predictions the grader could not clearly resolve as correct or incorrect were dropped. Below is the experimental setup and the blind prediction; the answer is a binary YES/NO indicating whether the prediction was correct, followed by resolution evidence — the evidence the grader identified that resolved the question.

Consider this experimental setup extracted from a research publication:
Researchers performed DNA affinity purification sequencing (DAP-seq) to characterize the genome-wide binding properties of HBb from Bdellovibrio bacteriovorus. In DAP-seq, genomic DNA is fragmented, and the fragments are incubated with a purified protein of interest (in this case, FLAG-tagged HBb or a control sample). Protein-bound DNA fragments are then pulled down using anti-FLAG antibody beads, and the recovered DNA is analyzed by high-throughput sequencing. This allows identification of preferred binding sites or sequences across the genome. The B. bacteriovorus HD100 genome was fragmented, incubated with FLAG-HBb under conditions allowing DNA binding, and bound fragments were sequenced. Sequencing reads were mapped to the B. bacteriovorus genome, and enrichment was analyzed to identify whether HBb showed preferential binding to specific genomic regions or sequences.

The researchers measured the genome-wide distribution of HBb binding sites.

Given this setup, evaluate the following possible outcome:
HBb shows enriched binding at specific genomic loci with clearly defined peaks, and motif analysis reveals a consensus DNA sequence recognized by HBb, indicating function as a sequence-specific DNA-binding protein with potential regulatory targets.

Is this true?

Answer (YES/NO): NO